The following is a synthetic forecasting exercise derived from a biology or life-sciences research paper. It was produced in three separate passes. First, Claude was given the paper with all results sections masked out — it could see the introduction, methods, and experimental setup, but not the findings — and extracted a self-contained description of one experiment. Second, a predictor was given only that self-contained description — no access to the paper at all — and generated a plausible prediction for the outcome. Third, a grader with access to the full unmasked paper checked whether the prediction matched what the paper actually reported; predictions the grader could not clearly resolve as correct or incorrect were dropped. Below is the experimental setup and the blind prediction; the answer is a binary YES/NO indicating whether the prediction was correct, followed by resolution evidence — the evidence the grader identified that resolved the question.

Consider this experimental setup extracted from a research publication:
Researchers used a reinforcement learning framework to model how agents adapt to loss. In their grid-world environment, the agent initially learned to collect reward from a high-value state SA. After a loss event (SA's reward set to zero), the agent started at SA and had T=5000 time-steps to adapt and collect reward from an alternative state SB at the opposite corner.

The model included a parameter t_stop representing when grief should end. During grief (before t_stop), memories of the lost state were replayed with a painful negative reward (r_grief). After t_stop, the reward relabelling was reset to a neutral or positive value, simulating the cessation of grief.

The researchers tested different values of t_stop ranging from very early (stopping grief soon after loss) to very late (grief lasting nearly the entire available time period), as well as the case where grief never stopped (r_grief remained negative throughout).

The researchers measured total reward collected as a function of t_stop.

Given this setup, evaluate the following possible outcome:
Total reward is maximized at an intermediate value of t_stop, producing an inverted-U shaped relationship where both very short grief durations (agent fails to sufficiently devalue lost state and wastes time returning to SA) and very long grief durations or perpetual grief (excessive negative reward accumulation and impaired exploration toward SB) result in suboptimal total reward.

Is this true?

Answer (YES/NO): NO